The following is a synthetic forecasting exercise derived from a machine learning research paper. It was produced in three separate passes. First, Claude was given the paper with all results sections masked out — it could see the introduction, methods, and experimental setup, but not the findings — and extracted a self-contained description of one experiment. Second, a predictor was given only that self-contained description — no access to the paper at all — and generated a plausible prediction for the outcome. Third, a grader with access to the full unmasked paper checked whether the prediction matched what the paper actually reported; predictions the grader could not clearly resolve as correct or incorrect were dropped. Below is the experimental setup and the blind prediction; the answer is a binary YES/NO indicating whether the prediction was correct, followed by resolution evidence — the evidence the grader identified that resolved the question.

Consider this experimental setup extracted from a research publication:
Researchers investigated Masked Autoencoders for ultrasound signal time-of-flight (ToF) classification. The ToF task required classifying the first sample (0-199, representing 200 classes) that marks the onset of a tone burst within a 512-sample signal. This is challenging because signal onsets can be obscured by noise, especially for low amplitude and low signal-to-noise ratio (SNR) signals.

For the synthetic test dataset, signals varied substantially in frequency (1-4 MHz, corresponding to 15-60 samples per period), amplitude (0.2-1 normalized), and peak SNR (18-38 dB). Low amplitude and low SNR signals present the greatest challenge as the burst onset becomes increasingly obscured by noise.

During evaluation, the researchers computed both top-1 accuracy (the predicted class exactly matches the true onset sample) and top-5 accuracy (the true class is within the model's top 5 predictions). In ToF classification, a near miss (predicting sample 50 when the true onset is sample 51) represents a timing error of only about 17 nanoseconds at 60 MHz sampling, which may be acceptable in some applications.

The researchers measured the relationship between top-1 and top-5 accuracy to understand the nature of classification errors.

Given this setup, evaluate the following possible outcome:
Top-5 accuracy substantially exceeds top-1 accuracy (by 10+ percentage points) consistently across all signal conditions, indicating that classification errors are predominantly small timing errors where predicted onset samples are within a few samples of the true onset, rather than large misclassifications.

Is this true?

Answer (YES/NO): YES